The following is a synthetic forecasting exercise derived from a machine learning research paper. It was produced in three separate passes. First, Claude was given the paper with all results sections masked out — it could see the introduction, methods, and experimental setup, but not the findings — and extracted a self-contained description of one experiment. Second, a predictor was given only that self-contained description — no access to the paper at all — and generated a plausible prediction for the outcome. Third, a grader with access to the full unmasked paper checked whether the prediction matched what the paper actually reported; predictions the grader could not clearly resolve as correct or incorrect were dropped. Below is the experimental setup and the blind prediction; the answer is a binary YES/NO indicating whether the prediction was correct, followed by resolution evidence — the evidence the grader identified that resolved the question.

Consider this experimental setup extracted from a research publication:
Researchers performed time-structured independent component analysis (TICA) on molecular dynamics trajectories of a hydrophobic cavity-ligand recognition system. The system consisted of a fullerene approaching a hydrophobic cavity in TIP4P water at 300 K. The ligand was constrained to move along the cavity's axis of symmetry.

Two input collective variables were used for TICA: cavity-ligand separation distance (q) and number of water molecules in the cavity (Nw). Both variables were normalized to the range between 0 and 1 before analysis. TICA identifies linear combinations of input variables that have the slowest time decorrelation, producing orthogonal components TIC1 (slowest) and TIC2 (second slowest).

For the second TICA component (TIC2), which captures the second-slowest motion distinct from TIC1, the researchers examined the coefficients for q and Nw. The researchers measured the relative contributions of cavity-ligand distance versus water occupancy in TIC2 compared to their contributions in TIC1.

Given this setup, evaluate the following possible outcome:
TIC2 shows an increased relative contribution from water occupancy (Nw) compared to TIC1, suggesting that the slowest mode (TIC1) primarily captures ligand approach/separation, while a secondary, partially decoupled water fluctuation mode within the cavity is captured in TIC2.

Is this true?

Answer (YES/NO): YES